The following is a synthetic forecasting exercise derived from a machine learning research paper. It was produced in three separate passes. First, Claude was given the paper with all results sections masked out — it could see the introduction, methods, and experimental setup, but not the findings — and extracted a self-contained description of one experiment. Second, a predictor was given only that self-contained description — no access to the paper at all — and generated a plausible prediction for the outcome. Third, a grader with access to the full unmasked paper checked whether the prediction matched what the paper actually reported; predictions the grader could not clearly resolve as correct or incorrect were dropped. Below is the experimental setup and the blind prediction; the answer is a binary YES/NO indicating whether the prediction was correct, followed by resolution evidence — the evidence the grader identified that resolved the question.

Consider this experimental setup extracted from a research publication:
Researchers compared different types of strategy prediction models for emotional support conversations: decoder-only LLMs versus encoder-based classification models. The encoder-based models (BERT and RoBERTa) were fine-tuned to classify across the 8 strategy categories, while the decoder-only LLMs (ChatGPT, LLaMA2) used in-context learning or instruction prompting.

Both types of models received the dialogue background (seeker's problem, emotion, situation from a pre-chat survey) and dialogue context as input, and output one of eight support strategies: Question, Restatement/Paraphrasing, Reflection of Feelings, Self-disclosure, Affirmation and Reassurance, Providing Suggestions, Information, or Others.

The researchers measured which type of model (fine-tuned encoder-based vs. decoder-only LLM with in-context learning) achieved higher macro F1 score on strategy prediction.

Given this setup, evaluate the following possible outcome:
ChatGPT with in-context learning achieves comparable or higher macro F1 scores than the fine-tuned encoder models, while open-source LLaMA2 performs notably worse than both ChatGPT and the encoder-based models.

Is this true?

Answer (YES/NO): NO